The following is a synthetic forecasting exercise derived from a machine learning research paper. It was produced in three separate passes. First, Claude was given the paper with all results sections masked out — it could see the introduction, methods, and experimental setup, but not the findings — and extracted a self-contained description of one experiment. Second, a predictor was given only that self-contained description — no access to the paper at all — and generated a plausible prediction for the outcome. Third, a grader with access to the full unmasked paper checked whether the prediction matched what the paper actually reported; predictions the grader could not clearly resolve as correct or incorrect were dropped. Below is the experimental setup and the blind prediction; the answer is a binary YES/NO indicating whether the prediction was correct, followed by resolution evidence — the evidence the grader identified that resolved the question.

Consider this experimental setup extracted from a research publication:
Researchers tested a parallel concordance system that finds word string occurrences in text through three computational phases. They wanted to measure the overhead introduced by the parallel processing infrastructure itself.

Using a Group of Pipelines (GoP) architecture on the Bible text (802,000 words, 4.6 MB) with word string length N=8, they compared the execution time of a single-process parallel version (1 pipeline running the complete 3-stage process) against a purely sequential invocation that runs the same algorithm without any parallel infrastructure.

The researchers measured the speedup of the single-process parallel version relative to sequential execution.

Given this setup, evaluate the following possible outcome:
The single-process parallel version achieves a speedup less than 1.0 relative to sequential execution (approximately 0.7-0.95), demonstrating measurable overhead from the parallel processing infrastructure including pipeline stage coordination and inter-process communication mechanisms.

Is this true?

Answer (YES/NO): YES